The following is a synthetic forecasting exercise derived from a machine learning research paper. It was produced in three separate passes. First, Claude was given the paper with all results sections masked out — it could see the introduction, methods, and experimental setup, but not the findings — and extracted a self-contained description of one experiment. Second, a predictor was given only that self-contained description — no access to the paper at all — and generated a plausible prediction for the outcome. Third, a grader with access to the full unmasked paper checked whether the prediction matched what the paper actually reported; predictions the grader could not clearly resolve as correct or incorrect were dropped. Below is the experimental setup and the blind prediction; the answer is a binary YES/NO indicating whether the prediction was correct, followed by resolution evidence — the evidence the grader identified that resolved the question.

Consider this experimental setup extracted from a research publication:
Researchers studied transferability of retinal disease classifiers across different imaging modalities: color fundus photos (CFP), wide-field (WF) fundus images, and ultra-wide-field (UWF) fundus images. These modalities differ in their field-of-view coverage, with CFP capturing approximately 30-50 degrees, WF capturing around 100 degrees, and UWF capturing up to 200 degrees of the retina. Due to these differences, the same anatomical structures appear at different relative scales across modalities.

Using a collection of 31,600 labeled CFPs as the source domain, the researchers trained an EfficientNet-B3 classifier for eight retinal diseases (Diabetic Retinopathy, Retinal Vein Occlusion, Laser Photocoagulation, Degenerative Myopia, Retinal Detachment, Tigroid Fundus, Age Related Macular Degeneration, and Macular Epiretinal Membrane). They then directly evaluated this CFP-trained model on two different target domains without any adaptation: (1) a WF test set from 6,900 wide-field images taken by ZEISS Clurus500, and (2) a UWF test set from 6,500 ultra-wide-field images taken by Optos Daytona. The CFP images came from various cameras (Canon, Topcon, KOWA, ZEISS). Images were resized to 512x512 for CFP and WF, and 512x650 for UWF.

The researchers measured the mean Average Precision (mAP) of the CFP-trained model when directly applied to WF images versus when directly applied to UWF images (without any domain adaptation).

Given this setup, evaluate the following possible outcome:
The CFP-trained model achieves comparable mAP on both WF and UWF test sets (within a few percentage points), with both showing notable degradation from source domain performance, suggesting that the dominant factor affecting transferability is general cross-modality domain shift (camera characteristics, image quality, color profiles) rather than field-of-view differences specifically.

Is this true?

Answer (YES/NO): NO